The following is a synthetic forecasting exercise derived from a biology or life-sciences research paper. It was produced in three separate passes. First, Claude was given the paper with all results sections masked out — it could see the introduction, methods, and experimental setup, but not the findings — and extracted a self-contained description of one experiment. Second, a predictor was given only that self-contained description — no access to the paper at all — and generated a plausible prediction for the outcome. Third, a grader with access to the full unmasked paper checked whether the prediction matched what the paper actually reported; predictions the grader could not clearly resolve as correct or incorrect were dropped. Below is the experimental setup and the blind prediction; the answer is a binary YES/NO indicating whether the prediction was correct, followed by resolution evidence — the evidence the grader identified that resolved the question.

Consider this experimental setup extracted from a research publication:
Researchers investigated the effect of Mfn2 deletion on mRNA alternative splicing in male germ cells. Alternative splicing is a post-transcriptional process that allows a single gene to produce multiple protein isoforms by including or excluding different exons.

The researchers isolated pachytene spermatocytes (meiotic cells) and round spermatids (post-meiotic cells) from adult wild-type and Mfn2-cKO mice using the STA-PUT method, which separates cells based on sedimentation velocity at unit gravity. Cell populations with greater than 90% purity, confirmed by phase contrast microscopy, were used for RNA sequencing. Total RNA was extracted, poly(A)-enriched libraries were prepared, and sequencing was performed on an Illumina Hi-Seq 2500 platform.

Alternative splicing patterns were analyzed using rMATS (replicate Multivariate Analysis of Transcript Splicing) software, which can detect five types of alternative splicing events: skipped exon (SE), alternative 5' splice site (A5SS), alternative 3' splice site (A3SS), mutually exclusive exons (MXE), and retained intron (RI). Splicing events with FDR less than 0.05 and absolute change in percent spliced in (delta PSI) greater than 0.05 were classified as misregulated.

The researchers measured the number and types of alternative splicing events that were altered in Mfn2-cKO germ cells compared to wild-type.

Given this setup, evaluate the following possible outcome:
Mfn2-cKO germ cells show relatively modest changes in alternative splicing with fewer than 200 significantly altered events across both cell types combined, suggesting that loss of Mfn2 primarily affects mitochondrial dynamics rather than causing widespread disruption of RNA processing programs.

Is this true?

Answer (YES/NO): NO